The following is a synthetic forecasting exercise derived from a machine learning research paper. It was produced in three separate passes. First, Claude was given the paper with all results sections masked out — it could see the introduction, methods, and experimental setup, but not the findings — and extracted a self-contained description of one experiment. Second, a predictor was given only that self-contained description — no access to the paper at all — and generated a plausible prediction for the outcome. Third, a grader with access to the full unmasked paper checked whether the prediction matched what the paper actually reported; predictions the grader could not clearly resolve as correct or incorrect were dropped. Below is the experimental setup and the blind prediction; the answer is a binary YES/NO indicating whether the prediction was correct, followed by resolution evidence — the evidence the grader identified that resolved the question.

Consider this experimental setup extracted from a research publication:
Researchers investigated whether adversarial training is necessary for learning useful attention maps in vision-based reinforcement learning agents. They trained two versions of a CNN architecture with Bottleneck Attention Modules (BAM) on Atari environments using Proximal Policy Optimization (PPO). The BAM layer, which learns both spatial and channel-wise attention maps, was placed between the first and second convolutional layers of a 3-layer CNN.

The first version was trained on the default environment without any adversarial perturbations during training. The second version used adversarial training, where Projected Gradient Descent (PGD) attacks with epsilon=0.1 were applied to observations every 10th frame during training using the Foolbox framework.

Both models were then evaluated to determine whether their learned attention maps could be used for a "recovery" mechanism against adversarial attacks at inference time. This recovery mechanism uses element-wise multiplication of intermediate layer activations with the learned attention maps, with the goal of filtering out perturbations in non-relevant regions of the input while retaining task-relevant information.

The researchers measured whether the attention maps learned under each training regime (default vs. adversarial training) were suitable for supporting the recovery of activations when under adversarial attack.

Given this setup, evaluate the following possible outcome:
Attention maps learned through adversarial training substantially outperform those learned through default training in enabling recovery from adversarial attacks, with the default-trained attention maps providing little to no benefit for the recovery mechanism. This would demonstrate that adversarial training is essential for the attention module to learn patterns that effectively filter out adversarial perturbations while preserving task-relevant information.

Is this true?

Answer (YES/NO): YES